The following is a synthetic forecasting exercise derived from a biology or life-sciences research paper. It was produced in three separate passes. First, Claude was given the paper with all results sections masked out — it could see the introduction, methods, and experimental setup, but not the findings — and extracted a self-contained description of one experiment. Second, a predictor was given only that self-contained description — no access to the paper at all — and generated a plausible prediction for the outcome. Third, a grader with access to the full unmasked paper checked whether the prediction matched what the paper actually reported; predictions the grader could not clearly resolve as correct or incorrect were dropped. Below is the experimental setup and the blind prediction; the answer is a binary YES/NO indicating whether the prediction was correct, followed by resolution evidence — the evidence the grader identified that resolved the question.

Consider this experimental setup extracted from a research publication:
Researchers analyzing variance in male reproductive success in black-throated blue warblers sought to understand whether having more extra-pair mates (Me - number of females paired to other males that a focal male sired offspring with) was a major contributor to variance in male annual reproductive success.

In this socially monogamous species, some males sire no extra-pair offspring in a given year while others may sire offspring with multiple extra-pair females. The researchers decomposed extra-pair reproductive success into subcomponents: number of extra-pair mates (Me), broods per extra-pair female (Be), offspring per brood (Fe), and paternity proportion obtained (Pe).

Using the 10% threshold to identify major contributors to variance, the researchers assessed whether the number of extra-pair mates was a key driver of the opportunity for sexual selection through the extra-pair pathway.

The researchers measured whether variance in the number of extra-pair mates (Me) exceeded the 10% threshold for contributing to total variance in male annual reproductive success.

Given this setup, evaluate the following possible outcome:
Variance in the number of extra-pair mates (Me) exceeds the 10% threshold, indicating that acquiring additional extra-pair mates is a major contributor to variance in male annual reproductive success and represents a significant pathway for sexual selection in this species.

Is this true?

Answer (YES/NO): YES